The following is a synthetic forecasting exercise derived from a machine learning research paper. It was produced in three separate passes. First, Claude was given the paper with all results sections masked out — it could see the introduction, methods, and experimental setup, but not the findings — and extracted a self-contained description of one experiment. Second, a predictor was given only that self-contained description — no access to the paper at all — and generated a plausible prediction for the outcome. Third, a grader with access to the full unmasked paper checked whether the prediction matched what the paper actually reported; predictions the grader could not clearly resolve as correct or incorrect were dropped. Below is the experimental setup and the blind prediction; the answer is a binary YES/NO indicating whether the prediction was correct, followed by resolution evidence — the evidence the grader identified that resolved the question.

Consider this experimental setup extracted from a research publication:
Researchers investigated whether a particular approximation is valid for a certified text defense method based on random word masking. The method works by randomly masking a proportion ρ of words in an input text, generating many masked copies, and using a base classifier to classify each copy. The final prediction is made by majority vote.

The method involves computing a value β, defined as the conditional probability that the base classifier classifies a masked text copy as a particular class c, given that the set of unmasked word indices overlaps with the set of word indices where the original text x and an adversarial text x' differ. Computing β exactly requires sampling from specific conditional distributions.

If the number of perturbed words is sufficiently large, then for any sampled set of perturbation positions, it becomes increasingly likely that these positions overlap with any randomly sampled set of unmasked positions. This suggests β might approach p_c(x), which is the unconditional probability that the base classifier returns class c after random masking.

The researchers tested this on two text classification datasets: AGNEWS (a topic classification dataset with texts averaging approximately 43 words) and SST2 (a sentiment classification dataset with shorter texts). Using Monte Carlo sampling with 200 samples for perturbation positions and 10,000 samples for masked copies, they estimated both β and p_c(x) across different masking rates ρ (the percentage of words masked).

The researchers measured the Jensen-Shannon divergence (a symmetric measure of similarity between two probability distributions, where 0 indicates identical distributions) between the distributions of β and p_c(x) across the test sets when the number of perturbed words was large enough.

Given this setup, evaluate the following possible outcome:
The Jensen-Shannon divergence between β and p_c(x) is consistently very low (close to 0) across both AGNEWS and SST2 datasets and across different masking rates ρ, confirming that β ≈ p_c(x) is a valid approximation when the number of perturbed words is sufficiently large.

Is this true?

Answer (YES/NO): YES